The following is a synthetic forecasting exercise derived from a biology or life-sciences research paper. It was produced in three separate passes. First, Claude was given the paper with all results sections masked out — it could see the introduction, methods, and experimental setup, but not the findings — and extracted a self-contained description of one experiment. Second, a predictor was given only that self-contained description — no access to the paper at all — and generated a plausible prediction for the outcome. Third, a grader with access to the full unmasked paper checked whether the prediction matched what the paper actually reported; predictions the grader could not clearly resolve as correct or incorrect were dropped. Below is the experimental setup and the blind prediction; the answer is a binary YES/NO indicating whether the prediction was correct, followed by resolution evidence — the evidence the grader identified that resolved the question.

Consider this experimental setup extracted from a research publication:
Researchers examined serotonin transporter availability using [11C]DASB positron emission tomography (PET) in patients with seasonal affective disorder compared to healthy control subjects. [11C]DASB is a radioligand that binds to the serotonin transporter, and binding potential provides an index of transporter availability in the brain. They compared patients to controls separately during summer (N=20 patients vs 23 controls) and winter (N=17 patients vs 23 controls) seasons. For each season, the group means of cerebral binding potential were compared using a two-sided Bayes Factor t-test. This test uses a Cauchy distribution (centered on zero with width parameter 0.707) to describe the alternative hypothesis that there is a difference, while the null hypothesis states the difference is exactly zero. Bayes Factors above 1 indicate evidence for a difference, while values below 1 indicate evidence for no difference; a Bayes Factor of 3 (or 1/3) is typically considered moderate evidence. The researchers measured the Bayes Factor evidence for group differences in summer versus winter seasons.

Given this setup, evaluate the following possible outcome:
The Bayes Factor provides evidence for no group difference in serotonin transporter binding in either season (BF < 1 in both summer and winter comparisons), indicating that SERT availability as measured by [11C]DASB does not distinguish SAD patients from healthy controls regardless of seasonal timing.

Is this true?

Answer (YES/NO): NO